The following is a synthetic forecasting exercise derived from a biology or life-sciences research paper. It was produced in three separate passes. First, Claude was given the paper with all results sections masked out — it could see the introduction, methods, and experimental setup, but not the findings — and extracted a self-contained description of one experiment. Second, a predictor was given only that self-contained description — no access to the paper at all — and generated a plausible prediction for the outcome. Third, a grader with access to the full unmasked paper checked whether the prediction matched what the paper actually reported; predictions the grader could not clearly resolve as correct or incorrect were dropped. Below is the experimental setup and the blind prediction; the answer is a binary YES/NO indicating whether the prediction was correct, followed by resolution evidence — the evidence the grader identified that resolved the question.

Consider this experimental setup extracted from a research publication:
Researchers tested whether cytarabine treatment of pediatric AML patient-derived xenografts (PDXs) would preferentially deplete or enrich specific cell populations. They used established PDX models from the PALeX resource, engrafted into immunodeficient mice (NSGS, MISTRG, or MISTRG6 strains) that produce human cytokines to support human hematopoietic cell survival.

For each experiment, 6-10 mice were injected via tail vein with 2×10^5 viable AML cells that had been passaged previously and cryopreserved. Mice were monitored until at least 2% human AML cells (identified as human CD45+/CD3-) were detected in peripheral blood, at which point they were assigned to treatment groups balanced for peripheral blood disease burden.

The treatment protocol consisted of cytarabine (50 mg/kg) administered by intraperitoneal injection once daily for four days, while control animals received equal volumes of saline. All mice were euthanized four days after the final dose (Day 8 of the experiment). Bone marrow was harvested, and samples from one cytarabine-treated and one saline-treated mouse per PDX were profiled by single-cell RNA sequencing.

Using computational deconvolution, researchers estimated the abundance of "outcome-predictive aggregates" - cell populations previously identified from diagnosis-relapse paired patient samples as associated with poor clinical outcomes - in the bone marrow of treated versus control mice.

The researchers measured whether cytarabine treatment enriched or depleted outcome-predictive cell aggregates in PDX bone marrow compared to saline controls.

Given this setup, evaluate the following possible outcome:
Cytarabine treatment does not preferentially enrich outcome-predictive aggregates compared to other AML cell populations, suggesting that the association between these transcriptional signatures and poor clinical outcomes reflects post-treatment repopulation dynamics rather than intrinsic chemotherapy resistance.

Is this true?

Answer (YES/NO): NO